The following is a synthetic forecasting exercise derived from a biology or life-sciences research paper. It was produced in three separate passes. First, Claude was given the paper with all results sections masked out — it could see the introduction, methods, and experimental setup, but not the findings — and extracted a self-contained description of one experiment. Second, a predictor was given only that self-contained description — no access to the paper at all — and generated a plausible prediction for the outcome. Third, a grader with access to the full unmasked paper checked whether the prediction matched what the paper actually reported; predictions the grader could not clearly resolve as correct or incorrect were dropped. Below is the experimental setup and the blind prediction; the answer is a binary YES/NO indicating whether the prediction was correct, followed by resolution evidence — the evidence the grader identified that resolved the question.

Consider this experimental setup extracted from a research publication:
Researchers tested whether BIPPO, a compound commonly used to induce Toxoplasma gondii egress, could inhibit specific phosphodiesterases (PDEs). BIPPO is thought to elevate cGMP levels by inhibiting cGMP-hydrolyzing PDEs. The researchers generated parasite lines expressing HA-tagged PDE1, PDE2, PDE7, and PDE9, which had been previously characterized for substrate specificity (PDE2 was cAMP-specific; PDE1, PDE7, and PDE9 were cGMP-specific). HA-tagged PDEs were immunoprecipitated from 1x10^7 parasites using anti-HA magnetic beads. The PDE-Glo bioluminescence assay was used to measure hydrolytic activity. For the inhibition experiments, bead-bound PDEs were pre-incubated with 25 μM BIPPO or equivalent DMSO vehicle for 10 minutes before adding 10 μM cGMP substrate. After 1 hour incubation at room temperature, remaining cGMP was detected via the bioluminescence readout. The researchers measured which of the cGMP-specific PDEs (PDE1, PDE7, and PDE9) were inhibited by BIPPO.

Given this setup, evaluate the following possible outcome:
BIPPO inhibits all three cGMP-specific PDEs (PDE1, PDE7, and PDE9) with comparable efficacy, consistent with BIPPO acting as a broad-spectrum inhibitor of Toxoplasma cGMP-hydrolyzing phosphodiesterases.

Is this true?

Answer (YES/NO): NO